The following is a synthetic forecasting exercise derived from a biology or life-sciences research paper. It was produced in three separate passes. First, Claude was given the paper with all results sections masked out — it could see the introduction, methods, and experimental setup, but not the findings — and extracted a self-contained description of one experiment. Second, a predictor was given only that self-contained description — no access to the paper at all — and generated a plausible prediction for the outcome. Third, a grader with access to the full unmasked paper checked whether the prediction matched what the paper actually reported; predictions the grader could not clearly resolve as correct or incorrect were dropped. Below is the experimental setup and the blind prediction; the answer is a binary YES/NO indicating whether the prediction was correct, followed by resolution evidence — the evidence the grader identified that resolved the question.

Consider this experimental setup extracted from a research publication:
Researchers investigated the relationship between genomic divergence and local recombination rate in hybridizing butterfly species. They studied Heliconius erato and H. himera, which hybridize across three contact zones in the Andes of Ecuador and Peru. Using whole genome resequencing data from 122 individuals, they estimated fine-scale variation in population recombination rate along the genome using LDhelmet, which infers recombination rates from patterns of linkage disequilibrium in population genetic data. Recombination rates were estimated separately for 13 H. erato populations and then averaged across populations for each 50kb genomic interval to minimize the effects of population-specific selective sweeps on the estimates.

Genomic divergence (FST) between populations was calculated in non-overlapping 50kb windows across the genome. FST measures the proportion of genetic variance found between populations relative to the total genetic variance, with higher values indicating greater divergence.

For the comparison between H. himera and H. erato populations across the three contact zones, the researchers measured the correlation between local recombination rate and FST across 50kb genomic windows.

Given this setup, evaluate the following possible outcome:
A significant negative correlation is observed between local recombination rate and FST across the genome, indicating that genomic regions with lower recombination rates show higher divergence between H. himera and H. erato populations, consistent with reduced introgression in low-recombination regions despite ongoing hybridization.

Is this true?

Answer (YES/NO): NO